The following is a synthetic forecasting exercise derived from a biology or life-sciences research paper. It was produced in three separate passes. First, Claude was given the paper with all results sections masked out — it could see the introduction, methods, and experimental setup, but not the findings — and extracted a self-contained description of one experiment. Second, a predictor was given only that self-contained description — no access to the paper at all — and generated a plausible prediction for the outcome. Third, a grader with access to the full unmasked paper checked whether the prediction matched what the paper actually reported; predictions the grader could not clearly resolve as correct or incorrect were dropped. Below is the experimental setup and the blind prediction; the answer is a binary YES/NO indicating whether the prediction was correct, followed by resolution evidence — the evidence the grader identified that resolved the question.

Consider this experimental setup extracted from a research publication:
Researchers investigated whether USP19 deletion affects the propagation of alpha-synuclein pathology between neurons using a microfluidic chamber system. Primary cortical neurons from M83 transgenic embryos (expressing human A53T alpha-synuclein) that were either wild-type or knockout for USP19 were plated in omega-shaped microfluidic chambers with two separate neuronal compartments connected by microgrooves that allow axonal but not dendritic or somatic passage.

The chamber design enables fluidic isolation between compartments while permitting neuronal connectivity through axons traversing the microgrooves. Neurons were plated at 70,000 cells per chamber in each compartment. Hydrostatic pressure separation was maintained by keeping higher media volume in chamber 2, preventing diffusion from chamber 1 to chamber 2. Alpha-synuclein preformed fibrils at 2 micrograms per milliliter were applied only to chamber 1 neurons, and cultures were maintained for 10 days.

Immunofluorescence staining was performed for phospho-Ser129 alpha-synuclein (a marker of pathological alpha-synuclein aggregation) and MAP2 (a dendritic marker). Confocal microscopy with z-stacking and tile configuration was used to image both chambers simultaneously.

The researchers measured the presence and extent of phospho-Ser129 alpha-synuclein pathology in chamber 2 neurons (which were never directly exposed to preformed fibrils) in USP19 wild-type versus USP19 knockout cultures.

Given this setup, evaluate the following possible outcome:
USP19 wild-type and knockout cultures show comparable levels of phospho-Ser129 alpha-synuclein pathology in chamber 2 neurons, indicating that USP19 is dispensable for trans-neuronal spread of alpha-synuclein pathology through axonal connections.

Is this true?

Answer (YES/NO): YES